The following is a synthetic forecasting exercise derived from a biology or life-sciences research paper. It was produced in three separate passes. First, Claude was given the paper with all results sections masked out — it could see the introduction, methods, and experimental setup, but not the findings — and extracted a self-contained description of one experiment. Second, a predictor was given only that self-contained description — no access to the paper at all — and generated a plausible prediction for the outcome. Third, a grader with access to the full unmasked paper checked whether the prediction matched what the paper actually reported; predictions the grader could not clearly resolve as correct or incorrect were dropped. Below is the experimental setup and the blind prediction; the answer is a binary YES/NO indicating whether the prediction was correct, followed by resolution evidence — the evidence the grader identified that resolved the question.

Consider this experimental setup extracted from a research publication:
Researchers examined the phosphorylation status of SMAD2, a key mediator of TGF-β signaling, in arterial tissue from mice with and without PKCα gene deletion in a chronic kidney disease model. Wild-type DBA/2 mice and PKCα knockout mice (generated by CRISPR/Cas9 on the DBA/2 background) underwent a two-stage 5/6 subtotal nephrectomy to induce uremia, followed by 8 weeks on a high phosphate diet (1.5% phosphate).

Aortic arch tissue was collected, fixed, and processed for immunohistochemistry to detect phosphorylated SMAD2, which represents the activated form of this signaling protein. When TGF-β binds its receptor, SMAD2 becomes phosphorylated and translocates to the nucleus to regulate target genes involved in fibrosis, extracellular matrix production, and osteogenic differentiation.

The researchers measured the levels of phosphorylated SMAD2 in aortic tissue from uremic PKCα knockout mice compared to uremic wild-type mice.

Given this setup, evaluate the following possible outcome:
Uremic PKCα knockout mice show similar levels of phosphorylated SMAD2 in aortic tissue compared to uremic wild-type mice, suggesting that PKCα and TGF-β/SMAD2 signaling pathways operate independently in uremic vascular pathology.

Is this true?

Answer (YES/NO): NO